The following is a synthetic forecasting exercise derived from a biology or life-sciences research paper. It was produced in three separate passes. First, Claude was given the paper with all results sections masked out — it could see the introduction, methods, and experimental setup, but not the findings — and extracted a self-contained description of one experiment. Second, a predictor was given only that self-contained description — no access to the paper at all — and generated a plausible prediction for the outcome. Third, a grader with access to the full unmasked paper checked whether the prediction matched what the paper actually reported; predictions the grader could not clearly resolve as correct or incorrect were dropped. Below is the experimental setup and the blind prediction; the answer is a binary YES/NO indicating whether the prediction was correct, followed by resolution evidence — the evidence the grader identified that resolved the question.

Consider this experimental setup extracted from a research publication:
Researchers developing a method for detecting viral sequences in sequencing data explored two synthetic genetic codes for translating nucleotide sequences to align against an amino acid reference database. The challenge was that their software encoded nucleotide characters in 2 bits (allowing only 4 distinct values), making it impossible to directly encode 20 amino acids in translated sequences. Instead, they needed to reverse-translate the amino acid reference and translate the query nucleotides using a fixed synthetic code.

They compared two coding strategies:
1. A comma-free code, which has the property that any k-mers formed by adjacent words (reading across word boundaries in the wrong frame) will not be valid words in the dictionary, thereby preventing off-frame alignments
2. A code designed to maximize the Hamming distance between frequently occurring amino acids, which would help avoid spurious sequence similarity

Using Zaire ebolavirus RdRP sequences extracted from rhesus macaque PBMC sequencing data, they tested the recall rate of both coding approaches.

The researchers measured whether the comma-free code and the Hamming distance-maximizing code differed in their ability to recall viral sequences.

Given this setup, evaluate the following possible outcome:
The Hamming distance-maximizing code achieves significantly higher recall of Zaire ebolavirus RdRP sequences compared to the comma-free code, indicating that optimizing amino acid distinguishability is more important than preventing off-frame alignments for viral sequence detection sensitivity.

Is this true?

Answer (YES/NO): NO